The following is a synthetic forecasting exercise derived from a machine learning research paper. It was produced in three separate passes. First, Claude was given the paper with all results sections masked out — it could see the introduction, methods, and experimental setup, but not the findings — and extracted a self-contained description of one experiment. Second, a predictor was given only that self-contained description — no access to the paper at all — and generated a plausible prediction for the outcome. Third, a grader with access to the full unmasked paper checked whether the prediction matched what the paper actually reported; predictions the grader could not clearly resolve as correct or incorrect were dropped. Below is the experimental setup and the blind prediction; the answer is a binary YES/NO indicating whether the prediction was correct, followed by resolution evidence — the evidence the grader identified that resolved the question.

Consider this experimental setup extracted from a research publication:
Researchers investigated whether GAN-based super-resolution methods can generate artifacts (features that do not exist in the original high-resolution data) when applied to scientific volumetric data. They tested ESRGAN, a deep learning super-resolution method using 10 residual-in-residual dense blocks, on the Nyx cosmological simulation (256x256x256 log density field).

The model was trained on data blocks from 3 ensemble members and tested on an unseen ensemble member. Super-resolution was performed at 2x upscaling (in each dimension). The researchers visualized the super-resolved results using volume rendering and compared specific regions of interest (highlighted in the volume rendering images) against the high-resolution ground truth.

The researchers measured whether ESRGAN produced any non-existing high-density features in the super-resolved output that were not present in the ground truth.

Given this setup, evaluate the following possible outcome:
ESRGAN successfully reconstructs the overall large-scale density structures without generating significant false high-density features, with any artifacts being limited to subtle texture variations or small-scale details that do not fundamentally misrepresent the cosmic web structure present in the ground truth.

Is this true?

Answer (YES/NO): NO